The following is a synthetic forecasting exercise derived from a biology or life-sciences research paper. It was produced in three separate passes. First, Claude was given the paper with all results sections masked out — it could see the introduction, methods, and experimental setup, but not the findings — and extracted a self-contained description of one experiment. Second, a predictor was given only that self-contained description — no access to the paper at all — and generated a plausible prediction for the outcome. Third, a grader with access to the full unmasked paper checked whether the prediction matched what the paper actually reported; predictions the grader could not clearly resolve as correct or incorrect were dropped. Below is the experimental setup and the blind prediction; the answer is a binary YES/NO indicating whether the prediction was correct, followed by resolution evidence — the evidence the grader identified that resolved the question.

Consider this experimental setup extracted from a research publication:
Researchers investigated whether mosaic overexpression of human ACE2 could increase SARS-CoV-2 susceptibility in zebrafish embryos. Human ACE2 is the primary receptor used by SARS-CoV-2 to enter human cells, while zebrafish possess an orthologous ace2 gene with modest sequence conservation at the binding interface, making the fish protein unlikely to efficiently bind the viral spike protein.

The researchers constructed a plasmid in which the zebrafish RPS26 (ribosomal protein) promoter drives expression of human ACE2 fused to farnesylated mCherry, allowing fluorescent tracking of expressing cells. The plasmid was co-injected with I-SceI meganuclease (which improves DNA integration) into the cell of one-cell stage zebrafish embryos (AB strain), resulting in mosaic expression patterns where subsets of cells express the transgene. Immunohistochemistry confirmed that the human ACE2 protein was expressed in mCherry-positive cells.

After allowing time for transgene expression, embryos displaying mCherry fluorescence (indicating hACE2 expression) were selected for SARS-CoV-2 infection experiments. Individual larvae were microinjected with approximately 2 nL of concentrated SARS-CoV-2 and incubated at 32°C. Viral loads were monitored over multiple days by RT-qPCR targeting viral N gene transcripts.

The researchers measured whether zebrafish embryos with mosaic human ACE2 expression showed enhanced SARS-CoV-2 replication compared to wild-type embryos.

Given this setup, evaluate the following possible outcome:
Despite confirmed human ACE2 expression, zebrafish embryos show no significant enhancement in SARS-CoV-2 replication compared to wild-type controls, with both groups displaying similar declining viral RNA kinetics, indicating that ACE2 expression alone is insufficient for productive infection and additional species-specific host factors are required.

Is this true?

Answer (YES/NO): YES